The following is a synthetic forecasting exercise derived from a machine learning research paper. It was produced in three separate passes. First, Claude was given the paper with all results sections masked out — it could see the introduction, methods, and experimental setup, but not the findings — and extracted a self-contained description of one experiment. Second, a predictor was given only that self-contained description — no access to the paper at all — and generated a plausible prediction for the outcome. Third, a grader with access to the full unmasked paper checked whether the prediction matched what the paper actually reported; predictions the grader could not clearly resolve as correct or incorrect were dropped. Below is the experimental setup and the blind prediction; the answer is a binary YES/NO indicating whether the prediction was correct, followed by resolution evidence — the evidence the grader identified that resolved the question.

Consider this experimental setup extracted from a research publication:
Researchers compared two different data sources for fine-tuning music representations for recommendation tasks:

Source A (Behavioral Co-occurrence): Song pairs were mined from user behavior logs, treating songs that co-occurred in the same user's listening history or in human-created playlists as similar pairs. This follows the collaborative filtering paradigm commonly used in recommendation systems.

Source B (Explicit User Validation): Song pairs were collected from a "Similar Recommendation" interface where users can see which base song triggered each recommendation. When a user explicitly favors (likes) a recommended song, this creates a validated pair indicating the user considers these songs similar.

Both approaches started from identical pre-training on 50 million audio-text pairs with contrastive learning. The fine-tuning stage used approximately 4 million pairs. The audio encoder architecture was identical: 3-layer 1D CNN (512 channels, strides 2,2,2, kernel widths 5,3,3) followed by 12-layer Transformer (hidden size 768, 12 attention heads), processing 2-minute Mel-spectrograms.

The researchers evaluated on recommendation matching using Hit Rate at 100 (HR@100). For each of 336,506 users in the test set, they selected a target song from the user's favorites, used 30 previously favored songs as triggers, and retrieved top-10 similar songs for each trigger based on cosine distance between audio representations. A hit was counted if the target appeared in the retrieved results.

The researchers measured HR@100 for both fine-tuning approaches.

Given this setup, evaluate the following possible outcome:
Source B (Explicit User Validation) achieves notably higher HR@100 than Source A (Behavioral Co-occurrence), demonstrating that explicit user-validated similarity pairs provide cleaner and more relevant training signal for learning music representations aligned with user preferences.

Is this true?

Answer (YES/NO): YES